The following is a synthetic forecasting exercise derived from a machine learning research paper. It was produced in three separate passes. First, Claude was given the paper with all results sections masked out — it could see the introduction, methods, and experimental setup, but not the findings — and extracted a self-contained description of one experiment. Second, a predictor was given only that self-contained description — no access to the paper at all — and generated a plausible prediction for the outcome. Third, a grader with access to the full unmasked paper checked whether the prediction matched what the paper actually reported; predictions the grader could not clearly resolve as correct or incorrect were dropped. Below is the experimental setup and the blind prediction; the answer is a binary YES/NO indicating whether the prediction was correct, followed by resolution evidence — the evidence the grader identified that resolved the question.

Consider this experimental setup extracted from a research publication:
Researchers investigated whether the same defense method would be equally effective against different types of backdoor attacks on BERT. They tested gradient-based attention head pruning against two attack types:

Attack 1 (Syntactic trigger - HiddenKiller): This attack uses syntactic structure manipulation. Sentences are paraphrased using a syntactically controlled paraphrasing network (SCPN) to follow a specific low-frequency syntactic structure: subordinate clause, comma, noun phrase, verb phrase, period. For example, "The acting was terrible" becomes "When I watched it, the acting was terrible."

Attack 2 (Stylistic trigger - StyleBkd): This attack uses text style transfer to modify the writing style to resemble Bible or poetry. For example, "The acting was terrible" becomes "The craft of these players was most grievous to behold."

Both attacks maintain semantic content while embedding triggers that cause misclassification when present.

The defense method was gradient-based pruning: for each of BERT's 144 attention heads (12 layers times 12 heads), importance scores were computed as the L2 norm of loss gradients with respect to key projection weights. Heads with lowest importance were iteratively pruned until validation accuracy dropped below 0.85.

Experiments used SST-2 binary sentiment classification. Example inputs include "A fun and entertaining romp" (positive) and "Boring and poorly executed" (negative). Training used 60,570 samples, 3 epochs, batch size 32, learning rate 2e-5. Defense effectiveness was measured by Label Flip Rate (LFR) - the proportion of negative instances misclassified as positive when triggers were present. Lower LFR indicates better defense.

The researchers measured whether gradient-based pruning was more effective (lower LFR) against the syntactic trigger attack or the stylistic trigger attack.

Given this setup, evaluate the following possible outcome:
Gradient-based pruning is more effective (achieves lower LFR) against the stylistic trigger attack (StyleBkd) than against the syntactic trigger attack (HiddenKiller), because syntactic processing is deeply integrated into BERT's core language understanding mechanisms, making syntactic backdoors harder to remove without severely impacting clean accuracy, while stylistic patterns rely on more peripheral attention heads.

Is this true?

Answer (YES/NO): YES